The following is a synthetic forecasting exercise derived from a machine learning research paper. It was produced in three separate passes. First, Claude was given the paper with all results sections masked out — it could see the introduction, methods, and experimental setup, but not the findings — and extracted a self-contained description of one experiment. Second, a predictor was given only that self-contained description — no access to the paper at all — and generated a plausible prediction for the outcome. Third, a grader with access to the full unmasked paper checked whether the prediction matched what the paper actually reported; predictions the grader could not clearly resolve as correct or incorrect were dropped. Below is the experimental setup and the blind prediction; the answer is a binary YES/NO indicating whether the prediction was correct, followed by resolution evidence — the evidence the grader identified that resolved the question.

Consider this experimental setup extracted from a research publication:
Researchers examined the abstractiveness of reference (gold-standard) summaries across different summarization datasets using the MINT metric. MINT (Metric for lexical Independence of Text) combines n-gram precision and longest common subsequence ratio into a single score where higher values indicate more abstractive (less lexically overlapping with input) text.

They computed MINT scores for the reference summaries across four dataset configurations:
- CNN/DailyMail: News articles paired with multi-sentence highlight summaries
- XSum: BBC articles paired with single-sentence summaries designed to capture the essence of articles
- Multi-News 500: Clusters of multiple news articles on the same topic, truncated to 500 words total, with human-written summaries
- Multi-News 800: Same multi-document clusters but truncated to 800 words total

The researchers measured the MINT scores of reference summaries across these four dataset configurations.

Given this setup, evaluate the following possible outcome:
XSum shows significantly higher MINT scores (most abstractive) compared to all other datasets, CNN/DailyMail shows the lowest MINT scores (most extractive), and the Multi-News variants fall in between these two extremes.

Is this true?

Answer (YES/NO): YES